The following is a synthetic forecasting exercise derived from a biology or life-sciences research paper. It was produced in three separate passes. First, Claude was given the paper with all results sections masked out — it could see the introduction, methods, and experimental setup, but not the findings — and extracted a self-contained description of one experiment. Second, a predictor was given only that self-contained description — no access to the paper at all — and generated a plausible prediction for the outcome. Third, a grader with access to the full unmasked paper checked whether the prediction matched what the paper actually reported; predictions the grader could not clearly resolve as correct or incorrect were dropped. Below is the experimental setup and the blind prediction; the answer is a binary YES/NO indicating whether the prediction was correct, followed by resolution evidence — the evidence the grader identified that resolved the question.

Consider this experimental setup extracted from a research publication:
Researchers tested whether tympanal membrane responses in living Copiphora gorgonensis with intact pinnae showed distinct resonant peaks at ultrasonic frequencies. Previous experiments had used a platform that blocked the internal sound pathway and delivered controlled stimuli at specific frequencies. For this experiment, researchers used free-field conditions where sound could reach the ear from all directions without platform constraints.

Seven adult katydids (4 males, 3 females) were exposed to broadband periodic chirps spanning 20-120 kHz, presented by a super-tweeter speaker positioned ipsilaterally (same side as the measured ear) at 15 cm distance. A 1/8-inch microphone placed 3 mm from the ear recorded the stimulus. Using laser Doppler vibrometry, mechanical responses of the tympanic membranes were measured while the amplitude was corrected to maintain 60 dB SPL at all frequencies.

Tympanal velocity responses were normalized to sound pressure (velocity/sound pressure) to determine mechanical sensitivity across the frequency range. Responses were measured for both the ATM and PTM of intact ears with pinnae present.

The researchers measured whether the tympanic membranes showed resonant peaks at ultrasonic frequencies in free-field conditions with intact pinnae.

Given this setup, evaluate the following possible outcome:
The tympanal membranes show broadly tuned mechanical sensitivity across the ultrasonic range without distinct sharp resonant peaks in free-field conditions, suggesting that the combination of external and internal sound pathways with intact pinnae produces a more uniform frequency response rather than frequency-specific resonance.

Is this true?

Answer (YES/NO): NO